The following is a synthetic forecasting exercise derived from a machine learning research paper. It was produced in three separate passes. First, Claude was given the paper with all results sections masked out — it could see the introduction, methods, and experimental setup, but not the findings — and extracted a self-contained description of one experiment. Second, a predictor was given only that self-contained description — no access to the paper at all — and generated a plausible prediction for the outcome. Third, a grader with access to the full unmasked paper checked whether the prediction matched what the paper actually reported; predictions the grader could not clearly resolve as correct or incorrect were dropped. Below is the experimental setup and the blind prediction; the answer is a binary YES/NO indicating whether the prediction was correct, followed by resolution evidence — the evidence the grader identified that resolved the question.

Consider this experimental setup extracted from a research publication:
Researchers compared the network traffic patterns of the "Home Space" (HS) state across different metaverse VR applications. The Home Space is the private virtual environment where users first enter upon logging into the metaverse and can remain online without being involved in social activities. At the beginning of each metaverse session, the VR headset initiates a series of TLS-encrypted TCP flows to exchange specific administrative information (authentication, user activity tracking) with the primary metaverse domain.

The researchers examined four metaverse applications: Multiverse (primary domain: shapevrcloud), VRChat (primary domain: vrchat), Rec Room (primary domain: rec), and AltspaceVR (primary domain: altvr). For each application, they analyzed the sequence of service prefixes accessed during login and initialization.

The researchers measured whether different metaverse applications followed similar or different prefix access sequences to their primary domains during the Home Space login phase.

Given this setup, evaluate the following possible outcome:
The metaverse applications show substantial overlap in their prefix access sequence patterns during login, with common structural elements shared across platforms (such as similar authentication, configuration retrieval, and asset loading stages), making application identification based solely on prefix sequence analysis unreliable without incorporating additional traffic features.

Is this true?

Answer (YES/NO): NO